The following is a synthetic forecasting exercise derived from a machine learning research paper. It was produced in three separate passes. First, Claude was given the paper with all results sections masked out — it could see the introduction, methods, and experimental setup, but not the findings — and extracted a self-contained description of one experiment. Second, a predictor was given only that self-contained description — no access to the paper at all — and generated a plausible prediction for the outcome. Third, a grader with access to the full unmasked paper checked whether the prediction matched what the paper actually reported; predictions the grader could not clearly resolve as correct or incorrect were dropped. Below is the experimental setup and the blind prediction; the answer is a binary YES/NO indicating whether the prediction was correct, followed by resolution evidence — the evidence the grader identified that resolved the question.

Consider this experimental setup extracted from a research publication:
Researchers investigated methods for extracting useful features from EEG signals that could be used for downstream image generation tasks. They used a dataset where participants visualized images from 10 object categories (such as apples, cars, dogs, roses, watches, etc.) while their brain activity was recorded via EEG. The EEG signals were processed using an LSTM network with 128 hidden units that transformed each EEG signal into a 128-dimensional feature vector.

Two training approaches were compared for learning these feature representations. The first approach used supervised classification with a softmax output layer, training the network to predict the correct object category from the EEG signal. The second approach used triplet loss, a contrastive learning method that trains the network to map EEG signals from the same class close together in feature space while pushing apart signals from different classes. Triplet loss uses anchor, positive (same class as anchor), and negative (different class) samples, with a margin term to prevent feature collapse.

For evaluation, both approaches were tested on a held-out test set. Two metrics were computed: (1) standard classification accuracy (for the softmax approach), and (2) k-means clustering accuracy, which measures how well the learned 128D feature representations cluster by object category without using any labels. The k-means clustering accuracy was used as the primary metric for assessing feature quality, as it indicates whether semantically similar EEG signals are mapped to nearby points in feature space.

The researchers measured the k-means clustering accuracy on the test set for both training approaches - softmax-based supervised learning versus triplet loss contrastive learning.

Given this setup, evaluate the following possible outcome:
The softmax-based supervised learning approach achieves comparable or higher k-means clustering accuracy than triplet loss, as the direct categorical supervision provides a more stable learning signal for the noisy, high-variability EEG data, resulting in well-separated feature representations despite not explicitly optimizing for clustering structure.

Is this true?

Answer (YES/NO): NO